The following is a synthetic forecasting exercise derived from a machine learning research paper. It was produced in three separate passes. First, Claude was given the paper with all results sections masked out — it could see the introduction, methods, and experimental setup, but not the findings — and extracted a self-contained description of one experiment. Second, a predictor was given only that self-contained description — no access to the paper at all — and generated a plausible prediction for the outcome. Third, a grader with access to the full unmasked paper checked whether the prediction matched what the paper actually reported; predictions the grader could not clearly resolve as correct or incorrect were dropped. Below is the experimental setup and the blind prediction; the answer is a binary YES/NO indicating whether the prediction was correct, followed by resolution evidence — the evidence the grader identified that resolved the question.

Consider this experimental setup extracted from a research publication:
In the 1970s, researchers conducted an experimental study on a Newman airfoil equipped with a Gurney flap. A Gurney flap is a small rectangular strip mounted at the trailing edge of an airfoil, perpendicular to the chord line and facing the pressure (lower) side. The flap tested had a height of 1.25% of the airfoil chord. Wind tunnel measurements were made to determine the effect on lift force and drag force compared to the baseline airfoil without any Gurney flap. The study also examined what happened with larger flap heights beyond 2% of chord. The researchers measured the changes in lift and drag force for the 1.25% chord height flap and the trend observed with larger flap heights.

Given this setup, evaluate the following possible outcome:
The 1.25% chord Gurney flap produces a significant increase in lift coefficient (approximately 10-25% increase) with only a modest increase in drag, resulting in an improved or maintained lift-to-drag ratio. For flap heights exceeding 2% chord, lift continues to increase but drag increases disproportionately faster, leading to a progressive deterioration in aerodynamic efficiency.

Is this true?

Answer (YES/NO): NO